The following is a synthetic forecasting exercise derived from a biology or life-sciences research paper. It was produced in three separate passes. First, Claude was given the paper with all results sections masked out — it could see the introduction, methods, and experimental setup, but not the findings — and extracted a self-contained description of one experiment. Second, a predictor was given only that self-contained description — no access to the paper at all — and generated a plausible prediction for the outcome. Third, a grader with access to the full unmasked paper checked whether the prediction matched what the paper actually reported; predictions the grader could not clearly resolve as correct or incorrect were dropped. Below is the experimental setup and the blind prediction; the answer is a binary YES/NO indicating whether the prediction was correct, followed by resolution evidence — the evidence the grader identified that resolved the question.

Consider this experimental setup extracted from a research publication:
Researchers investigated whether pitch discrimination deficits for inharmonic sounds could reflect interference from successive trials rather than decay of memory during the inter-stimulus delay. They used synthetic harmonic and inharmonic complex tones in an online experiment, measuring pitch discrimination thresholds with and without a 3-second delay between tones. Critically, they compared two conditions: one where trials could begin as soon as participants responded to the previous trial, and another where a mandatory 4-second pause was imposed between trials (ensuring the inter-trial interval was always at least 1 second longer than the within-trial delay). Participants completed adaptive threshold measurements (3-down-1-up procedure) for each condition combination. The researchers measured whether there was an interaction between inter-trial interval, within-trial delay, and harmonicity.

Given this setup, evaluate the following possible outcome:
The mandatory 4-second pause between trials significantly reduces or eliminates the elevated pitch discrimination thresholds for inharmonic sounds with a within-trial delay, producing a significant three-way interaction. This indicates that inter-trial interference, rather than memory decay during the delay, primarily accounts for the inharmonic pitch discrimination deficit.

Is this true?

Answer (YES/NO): NO